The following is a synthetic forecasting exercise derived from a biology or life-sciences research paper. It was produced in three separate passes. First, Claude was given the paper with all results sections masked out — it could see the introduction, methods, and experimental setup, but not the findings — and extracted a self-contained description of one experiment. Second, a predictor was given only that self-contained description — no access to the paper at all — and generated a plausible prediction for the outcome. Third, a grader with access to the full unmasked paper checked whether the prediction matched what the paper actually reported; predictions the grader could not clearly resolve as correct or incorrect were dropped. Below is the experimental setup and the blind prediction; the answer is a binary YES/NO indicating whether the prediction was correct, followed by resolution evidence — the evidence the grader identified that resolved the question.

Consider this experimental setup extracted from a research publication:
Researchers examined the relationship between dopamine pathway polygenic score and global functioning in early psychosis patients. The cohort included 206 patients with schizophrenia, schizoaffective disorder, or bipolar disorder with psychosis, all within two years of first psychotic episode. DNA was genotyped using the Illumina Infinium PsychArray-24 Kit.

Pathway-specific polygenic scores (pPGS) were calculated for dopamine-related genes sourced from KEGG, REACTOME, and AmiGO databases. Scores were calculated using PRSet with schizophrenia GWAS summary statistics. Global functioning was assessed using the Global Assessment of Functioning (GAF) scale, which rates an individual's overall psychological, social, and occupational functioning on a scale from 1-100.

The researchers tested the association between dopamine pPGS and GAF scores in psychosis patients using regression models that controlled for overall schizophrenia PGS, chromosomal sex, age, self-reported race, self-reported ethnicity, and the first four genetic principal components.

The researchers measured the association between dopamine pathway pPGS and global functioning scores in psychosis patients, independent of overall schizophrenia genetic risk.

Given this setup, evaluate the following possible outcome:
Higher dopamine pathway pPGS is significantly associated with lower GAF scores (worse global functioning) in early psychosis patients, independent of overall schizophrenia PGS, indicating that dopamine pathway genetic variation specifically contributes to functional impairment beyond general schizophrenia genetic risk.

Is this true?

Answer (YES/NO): YES